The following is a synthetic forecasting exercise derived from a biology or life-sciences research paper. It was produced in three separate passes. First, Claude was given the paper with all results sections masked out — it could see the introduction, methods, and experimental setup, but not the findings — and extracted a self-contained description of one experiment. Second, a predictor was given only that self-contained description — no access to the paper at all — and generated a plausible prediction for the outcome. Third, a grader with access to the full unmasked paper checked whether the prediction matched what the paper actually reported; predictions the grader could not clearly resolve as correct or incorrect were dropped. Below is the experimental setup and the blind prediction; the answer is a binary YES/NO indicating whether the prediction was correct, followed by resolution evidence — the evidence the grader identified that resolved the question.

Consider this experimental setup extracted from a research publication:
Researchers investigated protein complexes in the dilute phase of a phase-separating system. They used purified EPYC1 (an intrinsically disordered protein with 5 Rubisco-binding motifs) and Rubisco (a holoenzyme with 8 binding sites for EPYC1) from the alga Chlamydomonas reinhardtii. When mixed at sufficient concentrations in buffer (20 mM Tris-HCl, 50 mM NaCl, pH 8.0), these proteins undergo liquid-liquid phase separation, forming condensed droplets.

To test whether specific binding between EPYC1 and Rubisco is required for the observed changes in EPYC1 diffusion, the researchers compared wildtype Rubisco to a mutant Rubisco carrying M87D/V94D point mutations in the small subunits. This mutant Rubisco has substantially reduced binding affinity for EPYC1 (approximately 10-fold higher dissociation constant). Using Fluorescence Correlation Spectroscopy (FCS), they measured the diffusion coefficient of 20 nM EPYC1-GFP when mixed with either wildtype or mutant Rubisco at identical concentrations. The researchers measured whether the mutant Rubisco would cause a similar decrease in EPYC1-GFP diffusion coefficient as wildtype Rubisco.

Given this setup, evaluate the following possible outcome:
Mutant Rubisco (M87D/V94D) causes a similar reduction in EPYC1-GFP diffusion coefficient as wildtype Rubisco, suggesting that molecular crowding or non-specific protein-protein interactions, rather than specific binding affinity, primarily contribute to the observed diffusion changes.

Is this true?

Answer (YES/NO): NO